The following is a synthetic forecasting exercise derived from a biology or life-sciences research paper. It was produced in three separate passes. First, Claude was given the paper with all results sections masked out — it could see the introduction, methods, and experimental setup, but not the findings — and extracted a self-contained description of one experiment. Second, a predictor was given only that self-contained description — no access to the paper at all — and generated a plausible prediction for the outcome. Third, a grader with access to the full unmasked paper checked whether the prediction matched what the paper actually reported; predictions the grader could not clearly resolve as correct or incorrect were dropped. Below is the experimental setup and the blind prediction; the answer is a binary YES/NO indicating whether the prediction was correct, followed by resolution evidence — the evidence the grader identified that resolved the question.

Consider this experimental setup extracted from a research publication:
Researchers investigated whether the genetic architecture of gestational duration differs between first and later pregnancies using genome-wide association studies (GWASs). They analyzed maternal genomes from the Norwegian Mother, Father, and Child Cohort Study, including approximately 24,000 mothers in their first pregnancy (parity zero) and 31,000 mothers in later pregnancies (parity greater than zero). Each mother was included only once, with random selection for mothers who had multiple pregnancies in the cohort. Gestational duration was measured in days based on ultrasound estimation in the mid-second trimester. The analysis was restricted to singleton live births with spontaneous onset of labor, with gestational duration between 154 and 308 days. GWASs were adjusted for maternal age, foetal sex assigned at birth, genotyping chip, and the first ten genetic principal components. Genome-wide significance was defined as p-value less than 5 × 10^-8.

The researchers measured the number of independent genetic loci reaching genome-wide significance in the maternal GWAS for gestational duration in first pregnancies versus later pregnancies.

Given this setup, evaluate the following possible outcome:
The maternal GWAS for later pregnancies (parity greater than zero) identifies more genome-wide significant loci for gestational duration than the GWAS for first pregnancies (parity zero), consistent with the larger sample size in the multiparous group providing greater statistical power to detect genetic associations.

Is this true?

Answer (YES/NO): NO